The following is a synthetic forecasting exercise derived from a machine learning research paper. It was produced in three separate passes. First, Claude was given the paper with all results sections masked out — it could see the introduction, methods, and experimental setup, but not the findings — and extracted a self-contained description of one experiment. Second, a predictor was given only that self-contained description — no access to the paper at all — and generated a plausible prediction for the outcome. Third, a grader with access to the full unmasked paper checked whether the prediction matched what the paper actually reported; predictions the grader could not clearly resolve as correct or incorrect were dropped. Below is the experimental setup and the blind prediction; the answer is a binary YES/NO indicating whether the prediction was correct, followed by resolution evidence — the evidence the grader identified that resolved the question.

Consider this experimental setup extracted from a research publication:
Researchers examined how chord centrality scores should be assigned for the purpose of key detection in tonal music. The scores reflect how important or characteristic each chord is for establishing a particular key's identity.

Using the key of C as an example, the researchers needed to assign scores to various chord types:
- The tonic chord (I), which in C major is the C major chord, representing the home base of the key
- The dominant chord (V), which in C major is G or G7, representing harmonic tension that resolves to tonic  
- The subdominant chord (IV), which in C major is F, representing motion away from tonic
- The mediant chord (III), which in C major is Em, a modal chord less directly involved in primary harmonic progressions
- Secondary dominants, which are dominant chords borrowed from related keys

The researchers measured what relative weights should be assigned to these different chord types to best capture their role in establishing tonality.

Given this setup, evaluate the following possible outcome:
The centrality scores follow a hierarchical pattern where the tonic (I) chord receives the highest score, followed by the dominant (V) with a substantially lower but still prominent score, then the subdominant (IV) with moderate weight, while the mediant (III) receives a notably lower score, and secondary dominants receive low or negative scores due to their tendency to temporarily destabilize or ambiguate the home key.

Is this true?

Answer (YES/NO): NO